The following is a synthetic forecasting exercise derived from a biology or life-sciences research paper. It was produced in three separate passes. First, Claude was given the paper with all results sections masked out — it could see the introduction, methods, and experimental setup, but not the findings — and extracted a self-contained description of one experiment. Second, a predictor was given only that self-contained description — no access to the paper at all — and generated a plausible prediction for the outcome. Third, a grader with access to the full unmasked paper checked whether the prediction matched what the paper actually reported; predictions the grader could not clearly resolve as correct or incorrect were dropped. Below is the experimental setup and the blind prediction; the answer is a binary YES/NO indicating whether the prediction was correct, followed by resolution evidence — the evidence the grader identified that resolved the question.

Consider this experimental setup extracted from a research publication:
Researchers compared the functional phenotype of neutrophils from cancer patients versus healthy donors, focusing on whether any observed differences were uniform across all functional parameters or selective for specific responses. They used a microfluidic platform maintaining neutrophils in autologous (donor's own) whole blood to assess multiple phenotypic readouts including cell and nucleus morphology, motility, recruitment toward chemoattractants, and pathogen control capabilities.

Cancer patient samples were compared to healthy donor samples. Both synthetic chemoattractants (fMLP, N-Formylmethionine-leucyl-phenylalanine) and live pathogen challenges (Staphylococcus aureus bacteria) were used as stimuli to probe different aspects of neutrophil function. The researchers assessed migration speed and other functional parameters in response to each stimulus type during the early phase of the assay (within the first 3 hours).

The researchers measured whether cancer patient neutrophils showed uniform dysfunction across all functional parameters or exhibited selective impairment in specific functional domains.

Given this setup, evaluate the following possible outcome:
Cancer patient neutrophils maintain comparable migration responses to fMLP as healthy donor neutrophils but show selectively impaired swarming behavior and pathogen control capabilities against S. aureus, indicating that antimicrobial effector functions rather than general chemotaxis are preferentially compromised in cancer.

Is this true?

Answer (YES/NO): YES